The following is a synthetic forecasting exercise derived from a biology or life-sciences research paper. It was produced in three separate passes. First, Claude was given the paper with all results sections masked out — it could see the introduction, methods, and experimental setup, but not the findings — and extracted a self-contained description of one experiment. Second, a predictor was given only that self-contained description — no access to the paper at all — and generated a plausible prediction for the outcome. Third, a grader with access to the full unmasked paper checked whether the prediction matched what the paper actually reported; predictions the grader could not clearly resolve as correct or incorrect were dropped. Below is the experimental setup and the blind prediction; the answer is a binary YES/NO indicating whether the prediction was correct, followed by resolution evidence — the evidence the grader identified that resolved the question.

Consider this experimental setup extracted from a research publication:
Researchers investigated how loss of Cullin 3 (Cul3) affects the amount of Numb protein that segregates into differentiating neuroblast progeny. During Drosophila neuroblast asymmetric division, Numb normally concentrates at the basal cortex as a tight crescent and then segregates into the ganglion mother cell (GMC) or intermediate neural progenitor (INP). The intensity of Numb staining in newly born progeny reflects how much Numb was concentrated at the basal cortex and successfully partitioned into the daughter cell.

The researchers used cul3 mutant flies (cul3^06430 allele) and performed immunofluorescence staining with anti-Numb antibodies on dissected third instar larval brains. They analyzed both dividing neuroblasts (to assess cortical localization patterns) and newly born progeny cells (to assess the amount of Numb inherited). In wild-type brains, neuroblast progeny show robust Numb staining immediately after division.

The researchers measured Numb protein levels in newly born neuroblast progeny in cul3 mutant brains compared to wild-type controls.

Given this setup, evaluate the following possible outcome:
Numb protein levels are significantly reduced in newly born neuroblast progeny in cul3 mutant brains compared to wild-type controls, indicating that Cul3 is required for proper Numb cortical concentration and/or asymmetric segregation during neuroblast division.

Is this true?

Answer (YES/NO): YES